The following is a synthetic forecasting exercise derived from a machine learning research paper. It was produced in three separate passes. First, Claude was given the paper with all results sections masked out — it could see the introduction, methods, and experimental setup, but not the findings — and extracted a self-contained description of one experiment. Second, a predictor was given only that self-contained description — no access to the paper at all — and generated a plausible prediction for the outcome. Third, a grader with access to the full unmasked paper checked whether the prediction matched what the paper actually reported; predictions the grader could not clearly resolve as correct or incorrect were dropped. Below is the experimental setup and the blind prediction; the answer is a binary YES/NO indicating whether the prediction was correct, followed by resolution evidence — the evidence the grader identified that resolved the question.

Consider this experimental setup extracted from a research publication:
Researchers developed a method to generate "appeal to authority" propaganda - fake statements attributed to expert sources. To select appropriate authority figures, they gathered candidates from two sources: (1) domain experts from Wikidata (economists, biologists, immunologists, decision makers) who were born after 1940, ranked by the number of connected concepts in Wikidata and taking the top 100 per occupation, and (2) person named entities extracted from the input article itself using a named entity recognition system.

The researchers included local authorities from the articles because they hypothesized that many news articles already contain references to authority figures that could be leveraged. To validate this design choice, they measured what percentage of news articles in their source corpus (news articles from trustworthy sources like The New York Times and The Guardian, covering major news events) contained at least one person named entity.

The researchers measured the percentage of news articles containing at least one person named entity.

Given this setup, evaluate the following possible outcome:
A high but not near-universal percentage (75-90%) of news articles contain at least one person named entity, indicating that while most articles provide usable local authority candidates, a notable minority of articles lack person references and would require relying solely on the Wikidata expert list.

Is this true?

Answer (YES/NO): NO